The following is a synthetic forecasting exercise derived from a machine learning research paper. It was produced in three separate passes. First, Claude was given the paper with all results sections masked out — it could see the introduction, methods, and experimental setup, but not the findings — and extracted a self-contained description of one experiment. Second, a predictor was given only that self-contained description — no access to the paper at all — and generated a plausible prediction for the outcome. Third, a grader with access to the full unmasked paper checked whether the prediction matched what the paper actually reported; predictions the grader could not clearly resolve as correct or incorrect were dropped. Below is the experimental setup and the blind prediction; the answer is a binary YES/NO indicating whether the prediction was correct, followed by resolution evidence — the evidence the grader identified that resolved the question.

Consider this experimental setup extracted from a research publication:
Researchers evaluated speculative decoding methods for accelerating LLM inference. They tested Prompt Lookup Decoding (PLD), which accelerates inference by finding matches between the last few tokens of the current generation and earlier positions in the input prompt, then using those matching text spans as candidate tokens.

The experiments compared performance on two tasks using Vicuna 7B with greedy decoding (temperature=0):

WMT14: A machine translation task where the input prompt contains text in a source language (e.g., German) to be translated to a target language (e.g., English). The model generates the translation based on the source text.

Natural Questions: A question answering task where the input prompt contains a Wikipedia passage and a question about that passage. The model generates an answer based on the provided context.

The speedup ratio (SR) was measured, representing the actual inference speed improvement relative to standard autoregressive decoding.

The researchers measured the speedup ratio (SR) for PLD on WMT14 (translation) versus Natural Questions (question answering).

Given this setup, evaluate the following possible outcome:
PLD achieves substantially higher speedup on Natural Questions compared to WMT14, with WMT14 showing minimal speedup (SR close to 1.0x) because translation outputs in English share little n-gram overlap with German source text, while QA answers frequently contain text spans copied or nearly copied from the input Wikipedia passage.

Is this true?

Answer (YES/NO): NO